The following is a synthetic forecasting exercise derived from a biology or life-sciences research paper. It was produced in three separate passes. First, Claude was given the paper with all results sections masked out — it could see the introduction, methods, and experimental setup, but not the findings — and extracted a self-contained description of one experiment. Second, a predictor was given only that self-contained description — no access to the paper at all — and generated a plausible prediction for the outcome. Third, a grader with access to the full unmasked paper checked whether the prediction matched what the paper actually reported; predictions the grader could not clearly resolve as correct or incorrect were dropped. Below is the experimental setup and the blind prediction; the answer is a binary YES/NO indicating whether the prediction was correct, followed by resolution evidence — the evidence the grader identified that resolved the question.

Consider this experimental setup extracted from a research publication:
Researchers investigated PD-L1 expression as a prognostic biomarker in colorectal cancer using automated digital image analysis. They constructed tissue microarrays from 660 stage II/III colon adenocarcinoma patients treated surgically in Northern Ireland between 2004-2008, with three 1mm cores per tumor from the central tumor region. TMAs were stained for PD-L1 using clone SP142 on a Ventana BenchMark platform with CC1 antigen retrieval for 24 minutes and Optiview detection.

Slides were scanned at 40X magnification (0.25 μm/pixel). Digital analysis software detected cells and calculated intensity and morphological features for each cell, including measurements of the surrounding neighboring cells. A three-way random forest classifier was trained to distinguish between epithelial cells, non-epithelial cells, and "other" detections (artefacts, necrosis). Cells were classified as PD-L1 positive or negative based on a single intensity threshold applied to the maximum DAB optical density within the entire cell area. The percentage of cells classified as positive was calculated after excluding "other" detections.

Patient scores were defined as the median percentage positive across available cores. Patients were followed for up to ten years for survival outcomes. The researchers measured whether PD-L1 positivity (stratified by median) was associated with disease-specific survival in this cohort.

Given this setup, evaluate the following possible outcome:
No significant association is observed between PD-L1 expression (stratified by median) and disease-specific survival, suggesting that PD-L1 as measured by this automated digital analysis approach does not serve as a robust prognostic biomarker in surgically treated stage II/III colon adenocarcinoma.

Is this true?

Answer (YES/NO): NO